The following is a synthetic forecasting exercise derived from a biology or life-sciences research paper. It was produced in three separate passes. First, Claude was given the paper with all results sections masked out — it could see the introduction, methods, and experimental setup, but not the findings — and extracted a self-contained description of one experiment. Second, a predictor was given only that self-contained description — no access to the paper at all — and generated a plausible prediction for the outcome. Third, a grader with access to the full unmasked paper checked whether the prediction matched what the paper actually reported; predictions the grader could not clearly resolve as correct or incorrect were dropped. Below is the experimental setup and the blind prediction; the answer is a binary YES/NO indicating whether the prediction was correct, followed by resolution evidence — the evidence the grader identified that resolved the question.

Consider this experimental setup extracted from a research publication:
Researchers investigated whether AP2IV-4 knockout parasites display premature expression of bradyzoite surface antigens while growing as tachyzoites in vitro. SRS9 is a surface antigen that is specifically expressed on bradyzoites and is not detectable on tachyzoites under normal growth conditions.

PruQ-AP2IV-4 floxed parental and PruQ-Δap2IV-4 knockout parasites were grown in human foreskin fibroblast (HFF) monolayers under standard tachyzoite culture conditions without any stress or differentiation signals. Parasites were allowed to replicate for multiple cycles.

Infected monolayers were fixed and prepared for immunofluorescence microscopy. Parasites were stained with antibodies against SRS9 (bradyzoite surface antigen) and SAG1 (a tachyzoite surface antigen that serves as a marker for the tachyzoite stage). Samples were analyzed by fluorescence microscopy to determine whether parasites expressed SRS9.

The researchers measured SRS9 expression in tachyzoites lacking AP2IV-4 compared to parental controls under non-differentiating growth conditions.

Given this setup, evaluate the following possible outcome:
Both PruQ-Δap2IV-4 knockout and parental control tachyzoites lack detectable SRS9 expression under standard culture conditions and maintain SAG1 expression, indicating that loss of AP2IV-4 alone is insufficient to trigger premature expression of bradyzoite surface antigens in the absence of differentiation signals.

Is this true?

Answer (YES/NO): NO